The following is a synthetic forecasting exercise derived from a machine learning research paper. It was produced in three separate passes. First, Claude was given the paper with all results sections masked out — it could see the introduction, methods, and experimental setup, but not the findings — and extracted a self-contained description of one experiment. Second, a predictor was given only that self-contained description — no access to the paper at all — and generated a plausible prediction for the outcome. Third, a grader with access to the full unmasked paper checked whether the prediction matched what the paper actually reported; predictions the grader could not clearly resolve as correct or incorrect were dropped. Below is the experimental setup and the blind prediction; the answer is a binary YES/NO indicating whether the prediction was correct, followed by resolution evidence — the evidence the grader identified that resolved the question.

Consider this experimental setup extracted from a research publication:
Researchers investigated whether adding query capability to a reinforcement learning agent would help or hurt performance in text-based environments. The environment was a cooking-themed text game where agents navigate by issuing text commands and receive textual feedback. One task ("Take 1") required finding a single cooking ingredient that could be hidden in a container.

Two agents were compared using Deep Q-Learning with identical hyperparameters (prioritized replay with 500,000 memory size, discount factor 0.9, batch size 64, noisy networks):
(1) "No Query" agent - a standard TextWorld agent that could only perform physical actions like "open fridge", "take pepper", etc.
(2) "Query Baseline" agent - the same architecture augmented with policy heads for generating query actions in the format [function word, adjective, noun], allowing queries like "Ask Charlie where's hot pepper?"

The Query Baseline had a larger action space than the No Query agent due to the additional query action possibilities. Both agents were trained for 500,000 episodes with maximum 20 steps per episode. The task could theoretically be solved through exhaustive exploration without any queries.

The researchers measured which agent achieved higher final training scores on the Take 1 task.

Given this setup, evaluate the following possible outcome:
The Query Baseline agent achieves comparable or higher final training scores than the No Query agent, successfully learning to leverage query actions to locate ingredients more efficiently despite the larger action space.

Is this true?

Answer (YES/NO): NO